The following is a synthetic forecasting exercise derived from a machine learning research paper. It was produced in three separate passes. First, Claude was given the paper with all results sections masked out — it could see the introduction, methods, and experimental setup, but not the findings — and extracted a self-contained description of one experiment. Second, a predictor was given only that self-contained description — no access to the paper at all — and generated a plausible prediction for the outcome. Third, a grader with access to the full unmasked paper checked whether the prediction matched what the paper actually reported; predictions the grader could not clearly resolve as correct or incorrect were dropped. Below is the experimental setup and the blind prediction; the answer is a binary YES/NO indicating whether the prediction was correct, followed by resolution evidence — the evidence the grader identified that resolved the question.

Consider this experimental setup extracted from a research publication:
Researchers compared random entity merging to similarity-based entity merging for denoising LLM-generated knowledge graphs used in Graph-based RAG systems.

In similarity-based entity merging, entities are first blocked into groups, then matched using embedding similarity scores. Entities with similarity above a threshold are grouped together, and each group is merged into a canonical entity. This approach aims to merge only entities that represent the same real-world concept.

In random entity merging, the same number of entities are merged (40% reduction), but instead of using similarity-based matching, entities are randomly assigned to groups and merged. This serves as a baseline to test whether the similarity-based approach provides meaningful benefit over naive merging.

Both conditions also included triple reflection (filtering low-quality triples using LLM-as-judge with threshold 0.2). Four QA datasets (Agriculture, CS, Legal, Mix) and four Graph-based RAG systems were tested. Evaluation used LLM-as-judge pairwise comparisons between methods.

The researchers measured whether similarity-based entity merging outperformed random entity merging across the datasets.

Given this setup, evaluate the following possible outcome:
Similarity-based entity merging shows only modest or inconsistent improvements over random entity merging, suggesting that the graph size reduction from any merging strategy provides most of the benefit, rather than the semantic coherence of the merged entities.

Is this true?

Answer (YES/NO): NO